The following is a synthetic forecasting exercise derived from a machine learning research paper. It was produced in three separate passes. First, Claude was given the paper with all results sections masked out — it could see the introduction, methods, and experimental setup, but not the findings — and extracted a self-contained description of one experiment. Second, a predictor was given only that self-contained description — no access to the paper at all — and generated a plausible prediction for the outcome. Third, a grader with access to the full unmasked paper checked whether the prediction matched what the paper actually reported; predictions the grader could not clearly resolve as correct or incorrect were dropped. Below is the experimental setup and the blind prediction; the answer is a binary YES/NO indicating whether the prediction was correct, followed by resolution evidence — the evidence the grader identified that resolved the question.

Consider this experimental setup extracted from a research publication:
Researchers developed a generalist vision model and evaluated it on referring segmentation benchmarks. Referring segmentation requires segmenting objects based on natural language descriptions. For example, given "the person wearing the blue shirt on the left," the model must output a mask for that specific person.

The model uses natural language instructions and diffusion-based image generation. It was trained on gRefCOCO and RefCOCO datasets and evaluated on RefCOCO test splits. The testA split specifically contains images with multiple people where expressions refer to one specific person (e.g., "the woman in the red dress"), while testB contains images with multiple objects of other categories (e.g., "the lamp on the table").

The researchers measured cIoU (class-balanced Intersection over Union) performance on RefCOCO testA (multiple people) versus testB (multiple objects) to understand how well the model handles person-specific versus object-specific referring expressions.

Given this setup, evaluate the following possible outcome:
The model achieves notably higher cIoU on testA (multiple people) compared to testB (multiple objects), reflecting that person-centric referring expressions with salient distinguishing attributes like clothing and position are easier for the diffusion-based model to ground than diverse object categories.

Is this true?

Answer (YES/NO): YES